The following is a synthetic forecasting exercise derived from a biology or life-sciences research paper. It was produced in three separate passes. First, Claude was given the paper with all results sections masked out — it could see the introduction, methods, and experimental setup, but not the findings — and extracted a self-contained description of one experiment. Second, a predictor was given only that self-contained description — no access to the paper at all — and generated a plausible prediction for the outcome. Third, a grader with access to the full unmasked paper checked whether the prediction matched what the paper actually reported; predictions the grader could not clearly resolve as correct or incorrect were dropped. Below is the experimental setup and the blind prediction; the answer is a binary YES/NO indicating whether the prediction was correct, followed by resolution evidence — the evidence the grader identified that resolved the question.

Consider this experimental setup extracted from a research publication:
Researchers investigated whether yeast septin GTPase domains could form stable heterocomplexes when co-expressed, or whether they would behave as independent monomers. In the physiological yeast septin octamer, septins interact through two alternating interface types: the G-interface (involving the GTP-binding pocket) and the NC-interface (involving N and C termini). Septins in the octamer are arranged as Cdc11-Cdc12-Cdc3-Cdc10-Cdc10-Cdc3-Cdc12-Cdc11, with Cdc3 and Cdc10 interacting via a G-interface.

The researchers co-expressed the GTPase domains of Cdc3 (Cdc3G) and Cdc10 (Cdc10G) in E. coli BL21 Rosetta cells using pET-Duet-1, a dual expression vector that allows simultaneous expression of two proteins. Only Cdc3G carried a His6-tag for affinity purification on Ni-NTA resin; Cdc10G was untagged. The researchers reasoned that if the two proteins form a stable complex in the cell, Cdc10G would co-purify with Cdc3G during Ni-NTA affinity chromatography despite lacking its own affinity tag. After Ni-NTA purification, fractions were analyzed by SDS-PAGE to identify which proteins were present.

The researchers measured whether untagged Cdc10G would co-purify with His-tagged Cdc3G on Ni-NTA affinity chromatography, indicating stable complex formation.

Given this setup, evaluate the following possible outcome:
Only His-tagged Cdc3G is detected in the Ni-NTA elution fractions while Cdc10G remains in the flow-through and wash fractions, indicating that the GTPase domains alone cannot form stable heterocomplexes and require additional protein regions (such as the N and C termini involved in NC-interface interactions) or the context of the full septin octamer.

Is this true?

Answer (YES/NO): NO